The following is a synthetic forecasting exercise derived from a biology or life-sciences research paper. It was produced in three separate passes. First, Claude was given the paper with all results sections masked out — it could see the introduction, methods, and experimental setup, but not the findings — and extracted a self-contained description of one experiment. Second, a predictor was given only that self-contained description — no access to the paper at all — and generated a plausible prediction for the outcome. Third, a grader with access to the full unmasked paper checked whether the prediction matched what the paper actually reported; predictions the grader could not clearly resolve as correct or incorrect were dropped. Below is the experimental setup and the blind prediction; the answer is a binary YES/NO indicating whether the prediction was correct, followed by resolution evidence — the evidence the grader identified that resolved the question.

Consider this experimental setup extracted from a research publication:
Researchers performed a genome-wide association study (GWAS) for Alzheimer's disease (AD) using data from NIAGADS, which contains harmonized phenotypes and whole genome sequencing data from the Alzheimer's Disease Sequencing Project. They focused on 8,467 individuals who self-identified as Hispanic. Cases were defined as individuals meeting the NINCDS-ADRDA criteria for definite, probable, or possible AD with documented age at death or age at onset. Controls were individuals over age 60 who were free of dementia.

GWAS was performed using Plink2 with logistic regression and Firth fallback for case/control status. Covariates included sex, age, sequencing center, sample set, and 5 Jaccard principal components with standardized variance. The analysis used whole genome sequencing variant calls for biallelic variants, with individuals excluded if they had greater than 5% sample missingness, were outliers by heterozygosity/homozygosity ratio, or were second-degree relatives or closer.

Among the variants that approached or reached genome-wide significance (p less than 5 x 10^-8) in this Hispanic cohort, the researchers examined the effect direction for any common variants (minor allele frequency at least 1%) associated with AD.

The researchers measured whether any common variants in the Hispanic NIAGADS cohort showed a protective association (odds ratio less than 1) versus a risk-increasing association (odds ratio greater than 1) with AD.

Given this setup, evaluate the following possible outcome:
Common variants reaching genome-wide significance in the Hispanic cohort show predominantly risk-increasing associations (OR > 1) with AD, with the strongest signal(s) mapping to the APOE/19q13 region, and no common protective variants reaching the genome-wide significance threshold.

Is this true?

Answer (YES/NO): NO